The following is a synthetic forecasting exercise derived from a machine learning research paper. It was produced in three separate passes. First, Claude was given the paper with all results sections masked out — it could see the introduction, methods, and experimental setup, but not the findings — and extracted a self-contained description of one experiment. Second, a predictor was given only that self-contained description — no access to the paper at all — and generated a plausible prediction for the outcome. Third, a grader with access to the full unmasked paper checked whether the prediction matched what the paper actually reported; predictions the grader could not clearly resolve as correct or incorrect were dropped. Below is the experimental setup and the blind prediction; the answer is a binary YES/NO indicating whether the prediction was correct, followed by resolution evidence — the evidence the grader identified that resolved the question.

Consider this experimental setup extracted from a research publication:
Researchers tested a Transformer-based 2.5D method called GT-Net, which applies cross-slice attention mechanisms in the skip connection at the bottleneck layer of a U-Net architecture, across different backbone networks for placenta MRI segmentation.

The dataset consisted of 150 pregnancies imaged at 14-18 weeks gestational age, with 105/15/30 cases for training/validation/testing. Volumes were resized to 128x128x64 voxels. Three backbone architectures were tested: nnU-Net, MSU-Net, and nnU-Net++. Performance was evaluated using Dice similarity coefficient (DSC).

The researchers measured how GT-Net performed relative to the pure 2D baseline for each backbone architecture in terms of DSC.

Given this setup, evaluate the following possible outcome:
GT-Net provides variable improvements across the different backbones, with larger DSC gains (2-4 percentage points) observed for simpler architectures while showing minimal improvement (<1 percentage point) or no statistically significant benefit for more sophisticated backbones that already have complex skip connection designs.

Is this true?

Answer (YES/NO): NO